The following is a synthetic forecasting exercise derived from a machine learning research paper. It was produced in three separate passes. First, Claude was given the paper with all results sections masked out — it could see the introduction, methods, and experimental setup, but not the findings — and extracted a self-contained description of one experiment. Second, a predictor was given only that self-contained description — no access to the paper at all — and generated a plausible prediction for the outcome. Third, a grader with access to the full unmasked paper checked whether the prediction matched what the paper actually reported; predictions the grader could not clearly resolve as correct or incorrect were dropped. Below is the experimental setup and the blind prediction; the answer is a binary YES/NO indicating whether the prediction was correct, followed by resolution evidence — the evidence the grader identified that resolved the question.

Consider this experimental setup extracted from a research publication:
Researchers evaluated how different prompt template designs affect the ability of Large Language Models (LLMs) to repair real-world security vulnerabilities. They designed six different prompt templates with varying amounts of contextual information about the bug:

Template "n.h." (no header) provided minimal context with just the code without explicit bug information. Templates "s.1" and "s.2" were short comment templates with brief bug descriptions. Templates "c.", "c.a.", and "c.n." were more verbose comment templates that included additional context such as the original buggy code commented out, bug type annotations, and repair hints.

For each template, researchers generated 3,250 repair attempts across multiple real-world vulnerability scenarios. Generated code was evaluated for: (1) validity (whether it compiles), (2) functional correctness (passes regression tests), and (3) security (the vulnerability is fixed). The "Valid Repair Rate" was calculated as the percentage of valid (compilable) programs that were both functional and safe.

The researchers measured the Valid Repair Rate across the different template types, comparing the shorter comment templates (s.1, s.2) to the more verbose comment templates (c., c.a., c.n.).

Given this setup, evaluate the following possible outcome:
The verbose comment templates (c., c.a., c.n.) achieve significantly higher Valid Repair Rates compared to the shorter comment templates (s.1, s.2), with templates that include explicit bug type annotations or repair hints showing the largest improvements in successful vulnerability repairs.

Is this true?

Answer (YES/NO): NO